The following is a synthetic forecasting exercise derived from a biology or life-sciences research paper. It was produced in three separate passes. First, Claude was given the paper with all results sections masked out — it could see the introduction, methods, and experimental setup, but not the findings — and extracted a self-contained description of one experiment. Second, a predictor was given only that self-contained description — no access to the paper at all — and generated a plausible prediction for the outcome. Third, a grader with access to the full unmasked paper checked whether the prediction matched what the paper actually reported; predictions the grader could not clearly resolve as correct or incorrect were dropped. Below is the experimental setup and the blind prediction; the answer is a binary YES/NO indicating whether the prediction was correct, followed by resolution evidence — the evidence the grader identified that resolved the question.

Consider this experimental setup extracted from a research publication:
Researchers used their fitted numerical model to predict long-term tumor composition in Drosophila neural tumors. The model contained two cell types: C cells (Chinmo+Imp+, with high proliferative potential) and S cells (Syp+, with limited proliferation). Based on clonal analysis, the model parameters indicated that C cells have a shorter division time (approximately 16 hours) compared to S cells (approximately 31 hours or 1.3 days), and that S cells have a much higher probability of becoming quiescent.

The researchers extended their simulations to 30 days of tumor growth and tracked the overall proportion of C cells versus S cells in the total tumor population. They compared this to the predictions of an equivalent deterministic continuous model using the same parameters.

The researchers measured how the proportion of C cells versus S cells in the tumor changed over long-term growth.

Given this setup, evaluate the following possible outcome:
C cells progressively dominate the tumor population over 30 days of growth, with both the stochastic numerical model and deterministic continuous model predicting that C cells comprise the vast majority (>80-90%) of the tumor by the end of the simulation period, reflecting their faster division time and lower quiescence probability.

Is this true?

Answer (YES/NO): NO